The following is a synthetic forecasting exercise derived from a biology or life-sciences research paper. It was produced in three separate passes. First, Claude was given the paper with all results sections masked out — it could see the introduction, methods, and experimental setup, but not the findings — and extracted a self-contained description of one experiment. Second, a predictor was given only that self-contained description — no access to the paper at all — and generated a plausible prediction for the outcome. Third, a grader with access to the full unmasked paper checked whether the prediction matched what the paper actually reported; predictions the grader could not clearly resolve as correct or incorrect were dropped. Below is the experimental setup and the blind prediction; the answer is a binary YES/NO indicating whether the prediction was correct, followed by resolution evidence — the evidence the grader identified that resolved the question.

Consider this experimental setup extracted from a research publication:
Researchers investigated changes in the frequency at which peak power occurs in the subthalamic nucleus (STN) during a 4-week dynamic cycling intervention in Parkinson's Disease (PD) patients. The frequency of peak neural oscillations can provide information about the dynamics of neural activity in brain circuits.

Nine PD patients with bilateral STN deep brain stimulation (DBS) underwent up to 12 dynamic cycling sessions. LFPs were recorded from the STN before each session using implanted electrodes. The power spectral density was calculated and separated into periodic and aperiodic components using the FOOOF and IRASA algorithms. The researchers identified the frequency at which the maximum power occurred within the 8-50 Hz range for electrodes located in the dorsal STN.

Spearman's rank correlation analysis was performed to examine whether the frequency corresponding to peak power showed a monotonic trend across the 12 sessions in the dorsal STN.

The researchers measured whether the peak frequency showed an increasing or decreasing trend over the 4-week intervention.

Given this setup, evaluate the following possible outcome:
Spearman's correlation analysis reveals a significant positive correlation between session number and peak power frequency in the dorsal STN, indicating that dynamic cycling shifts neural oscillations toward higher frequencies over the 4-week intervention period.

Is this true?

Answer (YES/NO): NO